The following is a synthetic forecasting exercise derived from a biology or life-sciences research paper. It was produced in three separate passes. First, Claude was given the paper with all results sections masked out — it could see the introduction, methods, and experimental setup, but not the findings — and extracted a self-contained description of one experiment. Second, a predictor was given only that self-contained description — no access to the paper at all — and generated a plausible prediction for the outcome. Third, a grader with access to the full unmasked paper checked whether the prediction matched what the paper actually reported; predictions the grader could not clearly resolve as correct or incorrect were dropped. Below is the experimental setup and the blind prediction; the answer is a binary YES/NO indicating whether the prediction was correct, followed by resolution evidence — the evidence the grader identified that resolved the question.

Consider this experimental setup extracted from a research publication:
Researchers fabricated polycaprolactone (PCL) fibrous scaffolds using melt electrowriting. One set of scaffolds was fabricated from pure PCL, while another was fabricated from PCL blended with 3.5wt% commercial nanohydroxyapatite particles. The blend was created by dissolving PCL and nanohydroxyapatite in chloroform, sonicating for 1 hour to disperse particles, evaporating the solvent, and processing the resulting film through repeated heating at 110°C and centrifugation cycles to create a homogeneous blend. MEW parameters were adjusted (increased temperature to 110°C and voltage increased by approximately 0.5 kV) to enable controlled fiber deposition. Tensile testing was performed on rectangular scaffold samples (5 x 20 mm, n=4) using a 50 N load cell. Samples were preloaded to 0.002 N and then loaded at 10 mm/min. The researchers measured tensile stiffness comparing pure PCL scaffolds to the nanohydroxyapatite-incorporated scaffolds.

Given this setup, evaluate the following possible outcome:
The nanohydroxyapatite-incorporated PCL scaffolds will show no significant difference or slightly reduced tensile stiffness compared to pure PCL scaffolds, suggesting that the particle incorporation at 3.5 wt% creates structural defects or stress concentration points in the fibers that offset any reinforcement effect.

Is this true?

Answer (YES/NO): NO